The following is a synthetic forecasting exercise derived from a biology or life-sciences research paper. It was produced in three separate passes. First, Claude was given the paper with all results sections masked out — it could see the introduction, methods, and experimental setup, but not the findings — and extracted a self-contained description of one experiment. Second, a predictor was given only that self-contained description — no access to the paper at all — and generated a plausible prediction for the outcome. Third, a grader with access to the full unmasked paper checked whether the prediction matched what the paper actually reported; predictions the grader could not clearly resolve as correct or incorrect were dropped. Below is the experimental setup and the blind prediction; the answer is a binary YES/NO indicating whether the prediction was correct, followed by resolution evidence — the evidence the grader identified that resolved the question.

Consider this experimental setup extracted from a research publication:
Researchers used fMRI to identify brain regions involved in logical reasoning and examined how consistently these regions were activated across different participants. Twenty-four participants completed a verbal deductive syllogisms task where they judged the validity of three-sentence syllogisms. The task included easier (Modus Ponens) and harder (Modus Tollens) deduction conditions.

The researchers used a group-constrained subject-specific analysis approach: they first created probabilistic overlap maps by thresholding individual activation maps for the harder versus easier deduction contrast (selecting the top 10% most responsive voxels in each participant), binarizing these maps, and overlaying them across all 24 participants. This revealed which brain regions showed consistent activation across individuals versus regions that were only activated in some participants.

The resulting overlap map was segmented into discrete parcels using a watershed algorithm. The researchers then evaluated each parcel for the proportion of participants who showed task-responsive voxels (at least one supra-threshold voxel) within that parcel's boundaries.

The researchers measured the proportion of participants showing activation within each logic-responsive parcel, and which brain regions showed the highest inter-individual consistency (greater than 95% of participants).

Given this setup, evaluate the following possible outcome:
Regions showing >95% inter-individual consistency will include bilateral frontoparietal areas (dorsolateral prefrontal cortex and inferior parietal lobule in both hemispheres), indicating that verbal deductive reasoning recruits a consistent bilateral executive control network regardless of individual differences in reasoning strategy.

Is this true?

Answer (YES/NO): NO